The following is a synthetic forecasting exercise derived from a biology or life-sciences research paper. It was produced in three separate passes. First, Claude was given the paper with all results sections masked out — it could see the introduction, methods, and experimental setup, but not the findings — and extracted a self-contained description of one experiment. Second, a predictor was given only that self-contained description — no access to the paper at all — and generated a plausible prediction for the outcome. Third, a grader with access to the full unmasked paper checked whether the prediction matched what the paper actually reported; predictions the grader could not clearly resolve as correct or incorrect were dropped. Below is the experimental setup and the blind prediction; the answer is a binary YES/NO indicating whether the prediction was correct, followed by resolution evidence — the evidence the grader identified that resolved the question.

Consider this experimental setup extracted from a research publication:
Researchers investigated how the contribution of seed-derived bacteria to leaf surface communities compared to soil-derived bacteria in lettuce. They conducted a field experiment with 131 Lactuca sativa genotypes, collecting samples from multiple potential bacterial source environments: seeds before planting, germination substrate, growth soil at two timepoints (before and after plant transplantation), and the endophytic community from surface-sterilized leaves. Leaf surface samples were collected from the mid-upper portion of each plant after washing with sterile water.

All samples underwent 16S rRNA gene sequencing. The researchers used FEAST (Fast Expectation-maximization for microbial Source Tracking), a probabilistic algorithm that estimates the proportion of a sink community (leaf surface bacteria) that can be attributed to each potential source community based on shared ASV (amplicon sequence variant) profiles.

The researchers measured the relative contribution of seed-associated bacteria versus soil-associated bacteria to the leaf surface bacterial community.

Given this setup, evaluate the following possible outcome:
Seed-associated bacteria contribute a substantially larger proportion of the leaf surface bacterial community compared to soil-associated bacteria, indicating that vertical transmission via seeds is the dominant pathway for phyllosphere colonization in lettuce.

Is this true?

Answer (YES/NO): YES